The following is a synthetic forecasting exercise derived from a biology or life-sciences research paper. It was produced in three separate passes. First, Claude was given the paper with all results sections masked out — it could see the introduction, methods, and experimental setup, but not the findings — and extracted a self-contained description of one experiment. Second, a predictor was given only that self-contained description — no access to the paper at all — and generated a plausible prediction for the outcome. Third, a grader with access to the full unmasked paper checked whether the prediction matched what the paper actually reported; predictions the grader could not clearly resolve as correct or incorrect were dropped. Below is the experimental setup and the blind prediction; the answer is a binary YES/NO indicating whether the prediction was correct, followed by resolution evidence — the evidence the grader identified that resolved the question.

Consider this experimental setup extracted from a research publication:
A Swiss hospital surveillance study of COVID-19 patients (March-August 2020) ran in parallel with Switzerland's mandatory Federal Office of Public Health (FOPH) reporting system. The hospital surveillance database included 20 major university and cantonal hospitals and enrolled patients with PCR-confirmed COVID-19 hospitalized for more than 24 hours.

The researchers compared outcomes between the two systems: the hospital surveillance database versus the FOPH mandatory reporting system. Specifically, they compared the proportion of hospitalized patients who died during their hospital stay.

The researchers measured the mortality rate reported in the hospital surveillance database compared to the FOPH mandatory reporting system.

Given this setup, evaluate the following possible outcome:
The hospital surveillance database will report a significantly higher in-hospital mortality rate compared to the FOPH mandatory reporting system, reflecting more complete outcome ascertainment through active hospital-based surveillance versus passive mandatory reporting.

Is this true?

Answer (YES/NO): NO